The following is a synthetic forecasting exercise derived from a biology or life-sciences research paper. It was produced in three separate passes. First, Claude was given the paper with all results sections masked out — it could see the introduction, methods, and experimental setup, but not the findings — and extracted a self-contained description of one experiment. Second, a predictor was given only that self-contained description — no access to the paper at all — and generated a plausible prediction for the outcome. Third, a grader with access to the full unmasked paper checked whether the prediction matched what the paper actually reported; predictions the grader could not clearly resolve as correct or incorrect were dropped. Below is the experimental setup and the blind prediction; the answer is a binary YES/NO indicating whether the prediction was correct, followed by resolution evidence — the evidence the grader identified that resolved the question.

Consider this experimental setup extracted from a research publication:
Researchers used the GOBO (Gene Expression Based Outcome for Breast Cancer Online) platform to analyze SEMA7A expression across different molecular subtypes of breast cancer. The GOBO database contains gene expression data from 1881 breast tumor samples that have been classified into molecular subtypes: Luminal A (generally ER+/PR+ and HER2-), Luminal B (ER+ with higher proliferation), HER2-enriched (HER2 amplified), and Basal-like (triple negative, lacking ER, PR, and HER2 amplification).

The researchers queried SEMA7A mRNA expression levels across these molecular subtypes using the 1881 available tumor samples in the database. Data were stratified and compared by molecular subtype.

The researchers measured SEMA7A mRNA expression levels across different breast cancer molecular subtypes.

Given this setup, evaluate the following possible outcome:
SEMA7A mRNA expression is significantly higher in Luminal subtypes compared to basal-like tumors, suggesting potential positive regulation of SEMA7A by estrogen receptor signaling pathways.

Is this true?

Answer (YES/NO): YES